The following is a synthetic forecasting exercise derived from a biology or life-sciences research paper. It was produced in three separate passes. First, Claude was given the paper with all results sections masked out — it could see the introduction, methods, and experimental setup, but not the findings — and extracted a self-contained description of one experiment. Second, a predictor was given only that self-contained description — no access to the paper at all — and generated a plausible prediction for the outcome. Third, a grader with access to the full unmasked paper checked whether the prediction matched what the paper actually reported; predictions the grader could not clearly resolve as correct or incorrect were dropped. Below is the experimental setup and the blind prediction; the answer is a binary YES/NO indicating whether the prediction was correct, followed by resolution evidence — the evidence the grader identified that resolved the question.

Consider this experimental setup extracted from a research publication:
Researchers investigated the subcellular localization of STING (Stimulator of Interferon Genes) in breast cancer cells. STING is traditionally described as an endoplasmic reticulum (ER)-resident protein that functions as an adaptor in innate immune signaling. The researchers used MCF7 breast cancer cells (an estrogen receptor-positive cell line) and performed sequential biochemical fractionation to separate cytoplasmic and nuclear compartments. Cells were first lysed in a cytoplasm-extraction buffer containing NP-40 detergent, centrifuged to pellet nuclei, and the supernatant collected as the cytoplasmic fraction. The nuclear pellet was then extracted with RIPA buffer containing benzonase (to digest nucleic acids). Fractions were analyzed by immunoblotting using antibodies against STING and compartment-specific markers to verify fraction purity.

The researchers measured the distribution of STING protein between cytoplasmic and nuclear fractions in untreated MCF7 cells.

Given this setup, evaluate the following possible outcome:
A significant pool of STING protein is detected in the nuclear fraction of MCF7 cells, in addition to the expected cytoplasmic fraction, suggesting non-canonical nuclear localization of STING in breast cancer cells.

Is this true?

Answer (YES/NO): YES